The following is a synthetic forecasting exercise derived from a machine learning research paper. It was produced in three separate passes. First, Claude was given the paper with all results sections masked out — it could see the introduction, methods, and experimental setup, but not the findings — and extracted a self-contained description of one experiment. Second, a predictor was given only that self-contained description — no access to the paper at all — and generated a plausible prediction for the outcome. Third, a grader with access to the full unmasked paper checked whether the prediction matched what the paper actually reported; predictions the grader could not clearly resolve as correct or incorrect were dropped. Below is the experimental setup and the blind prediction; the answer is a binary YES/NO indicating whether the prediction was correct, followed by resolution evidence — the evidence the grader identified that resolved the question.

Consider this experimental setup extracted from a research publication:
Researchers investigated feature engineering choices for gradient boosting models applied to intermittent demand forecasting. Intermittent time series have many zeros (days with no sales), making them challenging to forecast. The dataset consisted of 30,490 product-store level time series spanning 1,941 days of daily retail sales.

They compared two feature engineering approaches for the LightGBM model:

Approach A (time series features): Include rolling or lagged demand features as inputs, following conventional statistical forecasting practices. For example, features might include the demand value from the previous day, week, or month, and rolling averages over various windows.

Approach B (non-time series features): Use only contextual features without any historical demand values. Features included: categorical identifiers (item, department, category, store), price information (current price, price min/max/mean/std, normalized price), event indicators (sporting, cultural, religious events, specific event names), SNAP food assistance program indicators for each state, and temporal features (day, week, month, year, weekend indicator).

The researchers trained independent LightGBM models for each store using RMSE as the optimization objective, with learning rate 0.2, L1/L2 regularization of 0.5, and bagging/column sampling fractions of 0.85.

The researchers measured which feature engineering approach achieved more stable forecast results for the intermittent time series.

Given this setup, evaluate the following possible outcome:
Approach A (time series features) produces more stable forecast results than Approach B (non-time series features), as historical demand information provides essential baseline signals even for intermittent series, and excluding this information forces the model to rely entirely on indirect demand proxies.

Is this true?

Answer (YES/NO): NO